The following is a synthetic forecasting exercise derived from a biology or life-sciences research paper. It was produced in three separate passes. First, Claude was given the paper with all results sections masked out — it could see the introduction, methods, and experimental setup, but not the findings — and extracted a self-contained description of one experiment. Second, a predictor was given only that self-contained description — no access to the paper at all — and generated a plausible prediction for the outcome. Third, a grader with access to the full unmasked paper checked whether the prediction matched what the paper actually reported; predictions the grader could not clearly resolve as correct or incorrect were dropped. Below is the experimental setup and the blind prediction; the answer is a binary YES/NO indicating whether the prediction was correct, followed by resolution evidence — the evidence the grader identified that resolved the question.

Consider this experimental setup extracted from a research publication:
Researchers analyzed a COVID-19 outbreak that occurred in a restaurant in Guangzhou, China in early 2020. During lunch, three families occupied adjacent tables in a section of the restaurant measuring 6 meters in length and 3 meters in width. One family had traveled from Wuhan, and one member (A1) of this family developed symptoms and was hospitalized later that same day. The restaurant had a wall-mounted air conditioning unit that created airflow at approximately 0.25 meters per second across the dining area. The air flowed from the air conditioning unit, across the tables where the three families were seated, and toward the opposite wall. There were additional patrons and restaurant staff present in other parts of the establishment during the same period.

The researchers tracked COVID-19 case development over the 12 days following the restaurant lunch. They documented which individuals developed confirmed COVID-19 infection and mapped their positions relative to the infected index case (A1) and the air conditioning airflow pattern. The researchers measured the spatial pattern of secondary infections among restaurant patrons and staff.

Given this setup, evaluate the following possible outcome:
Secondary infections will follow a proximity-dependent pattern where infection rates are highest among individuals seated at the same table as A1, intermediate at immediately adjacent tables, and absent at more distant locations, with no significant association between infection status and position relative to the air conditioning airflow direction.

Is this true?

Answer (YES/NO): NO